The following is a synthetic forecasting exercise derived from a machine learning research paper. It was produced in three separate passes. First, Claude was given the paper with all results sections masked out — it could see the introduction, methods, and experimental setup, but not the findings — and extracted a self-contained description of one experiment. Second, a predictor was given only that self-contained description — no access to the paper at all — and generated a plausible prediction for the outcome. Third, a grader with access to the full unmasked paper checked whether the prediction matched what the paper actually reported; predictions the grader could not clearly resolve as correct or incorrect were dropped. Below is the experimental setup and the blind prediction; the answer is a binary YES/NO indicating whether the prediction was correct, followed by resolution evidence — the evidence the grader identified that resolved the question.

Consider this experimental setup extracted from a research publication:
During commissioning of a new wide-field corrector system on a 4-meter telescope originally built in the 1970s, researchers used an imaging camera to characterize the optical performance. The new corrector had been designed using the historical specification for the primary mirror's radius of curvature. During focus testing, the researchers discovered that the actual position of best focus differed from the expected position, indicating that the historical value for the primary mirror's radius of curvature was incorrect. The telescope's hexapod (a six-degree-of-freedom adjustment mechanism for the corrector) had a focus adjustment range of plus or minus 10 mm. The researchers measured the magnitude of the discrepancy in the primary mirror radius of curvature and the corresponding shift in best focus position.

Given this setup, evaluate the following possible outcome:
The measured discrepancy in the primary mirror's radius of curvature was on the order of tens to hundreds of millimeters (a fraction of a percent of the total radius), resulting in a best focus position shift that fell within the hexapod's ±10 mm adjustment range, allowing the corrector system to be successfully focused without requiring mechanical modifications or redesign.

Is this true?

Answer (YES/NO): YES